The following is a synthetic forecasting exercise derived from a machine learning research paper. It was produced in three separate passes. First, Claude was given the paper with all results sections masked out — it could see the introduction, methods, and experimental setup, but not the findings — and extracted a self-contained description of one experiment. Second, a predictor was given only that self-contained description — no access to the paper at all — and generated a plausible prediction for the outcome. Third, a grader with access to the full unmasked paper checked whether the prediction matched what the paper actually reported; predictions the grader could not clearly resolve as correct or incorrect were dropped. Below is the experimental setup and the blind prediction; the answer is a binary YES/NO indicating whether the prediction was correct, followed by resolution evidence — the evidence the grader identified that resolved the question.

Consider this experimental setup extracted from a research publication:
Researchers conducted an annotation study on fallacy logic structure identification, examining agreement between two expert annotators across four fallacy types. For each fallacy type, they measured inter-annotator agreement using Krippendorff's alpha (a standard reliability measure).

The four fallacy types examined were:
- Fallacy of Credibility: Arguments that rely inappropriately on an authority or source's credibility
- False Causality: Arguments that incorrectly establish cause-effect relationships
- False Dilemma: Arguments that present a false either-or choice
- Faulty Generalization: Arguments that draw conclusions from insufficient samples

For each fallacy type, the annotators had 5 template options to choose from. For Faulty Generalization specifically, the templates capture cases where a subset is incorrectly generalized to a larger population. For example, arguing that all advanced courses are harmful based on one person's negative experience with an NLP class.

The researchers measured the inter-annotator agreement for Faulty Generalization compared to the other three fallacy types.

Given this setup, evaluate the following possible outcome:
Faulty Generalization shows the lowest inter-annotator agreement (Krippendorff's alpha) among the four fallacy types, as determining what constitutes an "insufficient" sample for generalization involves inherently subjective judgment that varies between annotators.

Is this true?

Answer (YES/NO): YES